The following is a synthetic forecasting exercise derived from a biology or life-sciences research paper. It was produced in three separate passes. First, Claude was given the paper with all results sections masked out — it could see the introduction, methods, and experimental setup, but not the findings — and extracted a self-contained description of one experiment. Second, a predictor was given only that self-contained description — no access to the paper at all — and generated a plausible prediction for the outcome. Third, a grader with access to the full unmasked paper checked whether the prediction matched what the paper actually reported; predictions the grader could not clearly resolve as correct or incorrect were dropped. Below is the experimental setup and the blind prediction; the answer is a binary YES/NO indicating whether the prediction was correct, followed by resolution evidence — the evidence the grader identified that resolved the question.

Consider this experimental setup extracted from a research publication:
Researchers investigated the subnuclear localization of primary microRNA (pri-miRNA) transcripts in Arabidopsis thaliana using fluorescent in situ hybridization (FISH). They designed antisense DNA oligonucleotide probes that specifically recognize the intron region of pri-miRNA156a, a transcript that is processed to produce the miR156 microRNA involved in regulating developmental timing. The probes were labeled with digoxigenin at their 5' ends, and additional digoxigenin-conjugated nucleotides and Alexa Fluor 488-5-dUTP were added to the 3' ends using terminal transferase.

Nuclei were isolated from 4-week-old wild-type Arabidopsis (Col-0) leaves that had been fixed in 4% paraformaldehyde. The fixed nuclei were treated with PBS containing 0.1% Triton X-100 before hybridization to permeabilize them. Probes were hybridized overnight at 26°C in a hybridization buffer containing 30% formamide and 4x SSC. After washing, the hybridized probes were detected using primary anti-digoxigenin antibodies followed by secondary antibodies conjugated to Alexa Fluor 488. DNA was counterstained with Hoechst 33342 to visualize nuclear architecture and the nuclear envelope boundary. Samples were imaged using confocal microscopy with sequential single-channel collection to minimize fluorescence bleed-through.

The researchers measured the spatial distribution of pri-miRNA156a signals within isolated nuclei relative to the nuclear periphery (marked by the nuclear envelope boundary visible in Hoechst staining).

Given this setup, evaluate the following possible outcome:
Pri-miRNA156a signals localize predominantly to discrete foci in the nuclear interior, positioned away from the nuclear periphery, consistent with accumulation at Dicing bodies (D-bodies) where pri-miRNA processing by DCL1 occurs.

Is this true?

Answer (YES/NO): NO